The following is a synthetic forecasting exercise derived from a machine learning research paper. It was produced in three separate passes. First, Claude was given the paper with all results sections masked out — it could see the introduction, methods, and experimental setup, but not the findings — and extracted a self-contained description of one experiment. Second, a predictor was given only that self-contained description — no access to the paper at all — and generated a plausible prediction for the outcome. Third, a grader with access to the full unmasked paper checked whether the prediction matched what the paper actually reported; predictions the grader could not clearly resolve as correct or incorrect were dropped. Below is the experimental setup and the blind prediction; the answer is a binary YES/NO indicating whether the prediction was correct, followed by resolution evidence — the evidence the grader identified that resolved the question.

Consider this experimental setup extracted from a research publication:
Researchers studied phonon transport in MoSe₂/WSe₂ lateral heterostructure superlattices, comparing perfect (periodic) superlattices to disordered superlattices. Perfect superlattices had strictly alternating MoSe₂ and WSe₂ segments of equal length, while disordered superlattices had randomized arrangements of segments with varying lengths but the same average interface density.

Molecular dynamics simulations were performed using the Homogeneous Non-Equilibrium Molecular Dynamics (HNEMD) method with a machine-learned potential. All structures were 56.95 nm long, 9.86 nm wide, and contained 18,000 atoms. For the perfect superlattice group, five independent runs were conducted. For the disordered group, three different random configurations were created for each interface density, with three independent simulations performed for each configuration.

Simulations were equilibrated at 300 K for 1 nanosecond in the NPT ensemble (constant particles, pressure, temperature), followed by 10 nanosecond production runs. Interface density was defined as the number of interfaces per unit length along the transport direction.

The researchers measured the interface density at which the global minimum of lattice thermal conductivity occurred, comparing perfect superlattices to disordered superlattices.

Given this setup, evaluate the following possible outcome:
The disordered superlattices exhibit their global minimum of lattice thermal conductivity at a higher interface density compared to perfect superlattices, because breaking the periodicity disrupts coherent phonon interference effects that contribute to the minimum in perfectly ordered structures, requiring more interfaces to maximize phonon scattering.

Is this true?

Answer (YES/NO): YES